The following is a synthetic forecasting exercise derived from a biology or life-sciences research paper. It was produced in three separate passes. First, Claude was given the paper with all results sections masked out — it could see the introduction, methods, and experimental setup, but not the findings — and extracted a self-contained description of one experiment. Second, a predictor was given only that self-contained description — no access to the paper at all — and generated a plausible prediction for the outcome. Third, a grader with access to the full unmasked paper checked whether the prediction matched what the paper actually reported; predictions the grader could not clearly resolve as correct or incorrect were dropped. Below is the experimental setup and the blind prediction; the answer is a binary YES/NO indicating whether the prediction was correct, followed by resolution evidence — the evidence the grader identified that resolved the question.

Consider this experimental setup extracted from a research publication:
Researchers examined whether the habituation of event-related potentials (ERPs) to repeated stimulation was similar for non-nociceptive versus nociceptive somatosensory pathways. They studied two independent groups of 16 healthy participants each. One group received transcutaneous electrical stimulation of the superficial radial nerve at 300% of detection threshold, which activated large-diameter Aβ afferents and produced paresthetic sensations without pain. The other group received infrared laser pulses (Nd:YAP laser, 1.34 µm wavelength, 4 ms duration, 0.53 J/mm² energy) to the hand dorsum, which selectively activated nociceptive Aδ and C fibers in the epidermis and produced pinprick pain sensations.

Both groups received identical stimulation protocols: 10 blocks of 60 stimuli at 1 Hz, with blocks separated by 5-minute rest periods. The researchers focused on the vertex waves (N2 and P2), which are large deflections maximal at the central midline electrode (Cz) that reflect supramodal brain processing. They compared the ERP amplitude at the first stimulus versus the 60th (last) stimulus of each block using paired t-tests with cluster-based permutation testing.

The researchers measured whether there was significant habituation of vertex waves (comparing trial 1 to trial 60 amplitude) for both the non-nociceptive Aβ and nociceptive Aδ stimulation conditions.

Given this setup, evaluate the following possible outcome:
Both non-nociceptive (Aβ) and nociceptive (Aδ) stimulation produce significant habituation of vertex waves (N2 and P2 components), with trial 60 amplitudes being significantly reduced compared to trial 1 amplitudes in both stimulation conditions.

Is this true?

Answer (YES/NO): YES